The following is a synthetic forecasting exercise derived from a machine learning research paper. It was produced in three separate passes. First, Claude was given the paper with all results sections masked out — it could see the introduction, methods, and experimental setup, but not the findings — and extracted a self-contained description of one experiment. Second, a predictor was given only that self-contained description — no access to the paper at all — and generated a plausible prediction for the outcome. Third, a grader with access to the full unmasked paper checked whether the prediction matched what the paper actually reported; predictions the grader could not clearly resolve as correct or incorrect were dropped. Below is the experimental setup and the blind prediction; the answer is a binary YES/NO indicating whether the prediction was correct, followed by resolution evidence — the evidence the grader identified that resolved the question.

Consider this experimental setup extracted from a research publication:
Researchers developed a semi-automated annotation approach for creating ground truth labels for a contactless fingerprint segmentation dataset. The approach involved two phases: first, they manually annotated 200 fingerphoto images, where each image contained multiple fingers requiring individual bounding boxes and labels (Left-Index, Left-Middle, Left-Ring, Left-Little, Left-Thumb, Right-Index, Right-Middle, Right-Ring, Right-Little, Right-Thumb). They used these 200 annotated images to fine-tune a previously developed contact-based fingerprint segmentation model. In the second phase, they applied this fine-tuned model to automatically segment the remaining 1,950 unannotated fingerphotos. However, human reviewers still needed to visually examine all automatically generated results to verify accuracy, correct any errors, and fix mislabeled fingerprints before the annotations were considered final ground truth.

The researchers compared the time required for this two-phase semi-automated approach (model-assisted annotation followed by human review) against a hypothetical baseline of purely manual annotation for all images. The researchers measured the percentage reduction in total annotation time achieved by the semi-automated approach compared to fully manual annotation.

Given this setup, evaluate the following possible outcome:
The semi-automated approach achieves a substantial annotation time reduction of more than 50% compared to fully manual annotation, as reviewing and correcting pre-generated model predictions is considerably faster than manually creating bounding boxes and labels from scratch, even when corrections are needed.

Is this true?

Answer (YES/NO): YES